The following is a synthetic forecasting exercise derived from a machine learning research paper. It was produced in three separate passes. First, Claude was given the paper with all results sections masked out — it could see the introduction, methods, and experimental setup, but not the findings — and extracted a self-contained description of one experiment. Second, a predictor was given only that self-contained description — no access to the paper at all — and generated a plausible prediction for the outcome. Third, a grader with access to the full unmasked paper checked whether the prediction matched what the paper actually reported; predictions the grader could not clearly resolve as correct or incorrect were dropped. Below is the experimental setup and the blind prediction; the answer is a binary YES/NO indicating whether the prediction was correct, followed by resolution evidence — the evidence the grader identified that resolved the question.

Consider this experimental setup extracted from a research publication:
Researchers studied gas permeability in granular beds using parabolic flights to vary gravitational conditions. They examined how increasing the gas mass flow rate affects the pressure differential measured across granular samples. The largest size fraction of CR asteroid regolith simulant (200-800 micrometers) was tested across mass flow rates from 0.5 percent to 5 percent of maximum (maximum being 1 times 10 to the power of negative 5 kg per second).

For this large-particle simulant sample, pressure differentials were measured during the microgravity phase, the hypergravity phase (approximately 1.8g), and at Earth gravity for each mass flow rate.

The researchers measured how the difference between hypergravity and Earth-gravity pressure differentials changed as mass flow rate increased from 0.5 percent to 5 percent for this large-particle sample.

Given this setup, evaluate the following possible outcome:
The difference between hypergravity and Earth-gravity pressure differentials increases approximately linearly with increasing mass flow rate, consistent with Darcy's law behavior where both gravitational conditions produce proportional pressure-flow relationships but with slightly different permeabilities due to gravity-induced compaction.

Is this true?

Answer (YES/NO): NO